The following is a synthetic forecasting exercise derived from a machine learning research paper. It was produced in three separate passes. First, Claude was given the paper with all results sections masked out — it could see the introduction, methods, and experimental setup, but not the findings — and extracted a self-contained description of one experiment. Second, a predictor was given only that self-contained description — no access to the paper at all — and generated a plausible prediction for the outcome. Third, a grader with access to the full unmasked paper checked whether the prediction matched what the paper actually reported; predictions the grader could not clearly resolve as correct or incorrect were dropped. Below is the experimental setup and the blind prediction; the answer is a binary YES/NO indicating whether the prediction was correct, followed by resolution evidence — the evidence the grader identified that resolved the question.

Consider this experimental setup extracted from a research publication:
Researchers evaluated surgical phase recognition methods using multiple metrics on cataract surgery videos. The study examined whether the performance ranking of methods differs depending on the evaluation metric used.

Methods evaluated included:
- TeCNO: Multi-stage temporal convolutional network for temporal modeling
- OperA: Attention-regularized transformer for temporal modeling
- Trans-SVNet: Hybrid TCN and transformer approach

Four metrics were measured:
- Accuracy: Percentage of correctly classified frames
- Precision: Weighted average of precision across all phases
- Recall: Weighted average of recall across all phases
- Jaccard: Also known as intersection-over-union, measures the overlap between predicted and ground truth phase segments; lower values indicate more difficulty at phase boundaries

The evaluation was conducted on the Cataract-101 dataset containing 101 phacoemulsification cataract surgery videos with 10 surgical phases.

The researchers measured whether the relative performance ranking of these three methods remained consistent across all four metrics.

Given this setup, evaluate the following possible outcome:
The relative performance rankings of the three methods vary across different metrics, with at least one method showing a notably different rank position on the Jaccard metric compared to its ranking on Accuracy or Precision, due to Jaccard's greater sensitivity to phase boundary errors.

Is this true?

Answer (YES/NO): NO